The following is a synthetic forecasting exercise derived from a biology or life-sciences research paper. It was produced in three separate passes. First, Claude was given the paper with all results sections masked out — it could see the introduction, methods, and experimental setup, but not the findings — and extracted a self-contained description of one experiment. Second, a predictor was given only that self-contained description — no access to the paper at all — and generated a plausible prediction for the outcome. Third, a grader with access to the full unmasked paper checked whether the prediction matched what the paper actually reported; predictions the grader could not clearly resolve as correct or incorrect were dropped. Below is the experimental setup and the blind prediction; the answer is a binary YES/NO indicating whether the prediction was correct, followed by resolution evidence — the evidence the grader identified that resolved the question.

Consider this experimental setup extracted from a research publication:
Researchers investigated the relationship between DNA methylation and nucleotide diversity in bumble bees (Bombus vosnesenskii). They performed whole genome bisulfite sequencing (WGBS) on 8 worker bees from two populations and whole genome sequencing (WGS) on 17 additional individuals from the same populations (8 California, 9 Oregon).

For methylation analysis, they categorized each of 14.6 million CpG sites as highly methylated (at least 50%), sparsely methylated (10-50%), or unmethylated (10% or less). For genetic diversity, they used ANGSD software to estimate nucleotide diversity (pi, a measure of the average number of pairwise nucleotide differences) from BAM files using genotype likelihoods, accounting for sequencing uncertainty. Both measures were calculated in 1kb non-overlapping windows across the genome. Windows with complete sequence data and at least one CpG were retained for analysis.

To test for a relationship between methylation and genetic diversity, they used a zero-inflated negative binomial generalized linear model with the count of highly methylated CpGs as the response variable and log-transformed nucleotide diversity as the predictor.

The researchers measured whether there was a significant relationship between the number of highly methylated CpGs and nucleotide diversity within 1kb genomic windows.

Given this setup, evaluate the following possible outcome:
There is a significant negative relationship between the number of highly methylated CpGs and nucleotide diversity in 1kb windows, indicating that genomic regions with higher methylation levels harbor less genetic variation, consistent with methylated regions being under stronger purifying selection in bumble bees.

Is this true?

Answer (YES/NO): YES